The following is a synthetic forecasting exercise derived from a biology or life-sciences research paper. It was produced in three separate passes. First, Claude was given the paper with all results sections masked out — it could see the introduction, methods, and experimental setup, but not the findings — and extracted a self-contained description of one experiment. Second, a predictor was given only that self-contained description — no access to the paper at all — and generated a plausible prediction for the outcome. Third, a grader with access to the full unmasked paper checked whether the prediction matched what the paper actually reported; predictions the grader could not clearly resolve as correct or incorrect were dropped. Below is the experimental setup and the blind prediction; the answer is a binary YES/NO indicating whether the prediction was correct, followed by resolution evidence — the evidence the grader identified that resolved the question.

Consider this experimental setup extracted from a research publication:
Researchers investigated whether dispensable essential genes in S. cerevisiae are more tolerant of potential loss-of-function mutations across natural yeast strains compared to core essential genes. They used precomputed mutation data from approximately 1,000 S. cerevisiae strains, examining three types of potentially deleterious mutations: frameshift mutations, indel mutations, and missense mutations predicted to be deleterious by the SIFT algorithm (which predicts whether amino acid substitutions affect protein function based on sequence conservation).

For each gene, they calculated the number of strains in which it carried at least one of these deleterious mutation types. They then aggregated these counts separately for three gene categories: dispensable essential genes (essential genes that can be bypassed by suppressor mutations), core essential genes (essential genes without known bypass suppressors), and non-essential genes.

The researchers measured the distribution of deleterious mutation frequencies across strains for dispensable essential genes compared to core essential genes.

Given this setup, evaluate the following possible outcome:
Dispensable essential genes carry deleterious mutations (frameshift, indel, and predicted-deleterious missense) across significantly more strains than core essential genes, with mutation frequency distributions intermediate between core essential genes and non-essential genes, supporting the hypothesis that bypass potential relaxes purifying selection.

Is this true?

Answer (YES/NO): YES